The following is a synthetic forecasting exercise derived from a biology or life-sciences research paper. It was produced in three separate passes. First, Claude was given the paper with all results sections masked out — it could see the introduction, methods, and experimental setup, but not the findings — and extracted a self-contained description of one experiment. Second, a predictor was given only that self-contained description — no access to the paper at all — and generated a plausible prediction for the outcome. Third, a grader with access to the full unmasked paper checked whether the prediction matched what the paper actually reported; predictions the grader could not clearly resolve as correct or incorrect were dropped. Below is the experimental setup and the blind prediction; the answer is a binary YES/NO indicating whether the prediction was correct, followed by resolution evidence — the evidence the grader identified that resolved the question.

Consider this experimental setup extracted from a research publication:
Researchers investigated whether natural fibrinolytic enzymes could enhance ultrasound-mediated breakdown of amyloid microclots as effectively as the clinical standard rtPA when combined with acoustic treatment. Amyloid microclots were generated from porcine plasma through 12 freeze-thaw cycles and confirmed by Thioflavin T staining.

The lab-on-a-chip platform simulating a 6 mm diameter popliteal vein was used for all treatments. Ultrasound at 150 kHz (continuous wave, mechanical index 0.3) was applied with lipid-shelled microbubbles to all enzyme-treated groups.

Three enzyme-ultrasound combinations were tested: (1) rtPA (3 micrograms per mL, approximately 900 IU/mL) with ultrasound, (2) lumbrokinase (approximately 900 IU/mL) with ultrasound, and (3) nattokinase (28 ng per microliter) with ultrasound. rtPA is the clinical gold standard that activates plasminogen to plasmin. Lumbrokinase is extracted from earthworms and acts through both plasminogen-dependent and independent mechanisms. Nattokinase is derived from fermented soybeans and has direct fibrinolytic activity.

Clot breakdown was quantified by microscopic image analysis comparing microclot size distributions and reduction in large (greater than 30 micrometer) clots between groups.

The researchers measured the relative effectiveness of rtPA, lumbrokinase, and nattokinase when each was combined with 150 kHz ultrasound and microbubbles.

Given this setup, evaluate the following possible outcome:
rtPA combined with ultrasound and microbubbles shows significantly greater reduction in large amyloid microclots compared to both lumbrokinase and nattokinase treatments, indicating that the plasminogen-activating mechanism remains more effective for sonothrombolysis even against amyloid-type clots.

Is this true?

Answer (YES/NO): NO